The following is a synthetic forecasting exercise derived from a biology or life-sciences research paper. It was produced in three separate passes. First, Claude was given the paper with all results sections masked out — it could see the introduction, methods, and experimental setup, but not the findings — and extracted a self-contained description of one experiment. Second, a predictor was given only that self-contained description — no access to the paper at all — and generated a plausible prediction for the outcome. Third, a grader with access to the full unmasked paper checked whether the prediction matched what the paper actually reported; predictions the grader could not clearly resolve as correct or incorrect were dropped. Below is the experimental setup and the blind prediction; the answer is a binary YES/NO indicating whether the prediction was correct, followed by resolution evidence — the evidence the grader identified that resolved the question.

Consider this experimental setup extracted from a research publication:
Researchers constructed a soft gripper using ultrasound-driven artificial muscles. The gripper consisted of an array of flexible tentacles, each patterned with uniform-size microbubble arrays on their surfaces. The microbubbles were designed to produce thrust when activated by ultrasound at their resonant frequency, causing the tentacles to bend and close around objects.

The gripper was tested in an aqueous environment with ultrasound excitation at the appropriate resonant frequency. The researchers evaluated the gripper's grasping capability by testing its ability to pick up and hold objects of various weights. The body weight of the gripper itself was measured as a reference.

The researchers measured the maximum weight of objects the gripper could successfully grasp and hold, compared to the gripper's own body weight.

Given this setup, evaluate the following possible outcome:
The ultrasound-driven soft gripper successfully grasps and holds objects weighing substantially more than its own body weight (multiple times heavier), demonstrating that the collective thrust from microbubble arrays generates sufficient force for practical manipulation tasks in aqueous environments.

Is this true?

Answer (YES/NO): YES